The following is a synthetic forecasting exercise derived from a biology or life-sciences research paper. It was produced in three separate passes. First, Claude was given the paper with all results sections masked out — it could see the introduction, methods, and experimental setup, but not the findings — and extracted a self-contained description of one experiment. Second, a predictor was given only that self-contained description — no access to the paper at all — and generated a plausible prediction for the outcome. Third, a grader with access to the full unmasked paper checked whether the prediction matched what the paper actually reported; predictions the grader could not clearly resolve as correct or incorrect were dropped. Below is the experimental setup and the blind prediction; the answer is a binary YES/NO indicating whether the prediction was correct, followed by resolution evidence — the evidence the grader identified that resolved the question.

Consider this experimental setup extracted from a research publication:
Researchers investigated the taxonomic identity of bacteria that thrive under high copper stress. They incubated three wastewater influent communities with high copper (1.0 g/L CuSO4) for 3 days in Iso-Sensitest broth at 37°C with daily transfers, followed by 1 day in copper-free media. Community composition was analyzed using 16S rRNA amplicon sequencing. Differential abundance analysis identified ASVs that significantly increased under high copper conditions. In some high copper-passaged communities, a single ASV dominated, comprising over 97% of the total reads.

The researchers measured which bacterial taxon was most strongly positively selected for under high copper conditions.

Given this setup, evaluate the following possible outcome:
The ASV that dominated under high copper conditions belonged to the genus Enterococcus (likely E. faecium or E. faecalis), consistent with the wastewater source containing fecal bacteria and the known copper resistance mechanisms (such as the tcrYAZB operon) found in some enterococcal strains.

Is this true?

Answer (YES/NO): NO